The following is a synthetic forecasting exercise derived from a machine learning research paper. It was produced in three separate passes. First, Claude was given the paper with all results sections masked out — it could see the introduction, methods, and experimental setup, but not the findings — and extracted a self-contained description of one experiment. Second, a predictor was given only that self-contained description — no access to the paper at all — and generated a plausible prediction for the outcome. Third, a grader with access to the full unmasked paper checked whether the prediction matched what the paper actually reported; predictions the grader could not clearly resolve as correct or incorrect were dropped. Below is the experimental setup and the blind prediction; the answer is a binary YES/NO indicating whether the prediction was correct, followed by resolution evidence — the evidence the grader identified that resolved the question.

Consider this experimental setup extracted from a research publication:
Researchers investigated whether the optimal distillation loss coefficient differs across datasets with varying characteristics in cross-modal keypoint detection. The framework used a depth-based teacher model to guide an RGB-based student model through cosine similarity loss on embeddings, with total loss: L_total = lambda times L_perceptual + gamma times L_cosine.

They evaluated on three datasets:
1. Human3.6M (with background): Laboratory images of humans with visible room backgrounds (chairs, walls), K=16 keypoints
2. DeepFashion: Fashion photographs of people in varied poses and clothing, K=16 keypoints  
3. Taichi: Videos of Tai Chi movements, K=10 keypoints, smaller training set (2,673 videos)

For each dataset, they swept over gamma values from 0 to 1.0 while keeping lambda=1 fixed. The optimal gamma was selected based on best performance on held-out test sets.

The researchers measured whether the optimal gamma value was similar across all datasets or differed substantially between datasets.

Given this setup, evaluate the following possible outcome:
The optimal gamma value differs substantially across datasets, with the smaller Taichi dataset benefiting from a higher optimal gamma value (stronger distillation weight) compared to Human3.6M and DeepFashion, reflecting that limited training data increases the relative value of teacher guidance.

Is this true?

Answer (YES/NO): NO